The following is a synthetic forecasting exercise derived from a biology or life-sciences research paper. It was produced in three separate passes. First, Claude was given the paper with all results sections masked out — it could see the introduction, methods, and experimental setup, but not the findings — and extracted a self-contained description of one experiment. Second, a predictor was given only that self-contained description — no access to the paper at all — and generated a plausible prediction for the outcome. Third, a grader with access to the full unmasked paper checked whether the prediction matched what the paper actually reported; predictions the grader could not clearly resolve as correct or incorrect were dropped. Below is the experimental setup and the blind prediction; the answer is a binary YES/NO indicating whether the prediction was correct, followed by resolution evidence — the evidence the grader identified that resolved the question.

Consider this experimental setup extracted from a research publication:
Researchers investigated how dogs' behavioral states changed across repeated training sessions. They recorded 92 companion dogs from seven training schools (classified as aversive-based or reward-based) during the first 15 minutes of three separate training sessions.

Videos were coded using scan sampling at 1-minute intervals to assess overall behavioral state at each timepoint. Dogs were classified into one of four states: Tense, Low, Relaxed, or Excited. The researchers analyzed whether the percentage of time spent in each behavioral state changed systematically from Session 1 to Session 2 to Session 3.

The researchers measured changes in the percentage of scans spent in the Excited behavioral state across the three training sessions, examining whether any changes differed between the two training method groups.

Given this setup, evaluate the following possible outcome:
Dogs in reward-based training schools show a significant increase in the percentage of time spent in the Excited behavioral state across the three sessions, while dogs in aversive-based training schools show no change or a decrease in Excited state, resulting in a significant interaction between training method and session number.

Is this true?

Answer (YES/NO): NO